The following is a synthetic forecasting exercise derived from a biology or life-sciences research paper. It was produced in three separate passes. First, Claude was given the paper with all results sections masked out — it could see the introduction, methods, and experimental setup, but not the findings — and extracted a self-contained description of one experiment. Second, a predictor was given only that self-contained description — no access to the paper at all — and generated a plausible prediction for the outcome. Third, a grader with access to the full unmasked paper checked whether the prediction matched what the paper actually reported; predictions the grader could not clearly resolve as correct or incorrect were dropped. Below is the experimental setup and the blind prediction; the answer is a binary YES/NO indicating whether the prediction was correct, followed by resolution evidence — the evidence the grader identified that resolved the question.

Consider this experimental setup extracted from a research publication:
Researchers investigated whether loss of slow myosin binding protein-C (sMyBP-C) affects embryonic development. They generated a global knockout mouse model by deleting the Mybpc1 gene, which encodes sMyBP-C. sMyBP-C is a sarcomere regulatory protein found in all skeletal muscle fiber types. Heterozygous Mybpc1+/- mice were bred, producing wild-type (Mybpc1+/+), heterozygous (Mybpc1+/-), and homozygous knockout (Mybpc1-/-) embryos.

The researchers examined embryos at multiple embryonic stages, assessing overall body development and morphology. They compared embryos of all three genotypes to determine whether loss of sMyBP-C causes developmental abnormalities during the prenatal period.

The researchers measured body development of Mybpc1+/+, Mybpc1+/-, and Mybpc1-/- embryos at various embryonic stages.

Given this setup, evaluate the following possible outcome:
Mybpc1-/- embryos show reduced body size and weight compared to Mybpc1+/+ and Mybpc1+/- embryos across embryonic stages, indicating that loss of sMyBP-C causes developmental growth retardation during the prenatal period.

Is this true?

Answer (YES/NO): NO